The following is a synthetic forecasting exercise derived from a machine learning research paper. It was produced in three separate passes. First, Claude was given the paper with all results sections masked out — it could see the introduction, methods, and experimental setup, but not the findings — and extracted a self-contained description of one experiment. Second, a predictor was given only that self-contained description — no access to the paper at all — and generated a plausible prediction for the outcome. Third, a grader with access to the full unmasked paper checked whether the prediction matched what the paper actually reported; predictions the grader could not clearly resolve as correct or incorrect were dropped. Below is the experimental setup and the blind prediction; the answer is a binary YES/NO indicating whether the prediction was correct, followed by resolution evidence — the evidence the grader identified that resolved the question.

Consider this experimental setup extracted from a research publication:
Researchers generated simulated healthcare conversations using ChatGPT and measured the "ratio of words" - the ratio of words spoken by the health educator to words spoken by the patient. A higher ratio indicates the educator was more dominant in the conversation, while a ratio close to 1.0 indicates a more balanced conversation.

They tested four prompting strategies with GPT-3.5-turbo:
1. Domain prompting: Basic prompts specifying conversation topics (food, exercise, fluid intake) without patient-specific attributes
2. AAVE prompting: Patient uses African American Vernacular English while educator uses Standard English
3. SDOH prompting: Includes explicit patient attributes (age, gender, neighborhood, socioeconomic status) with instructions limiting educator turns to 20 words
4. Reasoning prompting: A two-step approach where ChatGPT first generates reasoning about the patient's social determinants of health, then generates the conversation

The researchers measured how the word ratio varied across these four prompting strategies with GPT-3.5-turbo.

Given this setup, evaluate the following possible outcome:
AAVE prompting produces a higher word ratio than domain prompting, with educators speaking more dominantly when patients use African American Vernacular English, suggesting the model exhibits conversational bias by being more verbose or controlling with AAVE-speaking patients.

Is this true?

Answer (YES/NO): NO